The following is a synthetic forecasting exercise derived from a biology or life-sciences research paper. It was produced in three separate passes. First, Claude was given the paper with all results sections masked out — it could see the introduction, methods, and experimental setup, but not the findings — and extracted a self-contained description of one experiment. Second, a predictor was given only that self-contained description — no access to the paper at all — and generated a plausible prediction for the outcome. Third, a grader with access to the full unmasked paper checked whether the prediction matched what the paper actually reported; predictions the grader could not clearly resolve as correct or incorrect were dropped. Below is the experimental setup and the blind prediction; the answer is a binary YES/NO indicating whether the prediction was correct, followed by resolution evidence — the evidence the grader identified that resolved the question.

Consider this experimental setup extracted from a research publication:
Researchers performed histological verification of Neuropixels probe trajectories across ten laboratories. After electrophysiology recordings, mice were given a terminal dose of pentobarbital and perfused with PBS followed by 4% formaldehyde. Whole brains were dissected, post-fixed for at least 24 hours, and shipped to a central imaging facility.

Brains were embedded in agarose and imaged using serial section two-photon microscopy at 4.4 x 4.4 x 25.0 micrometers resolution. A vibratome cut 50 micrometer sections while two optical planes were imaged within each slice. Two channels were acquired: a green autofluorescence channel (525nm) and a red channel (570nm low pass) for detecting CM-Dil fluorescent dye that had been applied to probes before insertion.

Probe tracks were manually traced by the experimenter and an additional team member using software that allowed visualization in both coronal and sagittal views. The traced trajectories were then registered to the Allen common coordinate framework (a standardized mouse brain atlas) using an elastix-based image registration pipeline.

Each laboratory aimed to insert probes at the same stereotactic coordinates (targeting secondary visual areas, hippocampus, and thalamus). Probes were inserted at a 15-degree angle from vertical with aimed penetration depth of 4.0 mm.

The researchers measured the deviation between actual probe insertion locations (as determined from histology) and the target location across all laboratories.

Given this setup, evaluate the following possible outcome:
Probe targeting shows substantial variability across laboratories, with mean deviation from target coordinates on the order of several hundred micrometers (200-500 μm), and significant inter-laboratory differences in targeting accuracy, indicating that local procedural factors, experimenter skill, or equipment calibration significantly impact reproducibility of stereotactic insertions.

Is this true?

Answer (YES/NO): NO